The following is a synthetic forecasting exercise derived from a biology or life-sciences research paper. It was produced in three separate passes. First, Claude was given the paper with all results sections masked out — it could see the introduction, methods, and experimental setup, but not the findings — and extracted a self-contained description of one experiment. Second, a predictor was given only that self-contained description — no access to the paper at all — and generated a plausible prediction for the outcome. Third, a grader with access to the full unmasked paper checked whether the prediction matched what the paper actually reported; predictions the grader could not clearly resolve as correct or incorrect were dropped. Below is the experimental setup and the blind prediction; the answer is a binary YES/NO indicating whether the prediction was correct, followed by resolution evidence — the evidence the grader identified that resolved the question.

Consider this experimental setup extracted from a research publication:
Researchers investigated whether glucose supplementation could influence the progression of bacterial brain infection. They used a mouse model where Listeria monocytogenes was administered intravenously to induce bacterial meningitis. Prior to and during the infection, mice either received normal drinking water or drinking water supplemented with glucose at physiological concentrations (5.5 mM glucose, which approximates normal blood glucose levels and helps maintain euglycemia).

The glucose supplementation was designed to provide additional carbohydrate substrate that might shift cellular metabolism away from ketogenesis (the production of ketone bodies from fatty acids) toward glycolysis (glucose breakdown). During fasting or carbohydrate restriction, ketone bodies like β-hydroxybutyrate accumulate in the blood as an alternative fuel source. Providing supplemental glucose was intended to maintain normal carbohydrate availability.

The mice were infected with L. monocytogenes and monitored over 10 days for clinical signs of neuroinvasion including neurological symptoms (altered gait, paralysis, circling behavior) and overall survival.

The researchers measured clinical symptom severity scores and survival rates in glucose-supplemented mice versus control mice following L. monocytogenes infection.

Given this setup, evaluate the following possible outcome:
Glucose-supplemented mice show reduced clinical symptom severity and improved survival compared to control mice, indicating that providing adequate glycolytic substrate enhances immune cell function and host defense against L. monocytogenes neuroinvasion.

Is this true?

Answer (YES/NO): YES